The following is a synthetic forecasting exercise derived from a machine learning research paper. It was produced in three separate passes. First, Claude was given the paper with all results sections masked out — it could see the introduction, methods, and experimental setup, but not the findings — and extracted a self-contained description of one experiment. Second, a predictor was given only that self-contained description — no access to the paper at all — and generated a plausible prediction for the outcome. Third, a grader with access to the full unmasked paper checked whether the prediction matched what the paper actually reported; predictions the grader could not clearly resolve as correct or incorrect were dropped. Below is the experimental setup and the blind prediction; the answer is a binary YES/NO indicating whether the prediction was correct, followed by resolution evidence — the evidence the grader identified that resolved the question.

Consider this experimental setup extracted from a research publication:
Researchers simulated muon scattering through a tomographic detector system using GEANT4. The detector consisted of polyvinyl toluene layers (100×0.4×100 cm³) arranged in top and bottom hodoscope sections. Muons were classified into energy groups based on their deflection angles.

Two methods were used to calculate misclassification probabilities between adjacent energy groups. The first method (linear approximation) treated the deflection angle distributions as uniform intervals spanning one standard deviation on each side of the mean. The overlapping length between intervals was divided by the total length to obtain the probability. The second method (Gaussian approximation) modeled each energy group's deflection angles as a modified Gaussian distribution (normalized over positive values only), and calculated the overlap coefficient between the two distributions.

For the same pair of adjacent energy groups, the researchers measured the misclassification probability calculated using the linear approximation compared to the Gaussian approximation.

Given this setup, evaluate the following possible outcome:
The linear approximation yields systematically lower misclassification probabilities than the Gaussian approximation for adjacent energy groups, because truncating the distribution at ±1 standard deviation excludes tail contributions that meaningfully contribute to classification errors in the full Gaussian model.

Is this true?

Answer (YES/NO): YES